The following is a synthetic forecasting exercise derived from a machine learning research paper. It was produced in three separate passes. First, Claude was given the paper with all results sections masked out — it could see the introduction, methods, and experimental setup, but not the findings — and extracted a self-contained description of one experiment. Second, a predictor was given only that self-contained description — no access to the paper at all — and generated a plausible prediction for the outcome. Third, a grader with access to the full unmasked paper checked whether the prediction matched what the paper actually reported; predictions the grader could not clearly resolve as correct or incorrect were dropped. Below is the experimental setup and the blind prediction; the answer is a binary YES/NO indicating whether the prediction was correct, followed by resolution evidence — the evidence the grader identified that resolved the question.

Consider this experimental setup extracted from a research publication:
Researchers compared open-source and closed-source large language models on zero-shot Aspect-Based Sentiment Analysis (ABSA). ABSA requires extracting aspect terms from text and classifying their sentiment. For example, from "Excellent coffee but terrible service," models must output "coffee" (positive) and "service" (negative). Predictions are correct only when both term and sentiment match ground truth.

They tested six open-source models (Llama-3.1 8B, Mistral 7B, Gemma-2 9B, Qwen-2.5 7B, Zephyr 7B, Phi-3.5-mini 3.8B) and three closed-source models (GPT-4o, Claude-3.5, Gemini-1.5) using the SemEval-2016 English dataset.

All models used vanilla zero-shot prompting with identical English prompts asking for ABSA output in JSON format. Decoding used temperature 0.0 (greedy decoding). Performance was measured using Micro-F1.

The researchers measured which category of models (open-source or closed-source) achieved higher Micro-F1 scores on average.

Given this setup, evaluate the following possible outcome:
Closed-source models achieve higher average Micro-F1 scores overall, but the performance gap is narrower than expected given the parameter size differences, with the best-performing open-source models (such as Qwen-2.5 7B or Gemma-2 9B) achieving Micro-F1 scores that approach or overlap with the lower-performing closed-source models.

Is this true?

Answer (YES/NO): YES